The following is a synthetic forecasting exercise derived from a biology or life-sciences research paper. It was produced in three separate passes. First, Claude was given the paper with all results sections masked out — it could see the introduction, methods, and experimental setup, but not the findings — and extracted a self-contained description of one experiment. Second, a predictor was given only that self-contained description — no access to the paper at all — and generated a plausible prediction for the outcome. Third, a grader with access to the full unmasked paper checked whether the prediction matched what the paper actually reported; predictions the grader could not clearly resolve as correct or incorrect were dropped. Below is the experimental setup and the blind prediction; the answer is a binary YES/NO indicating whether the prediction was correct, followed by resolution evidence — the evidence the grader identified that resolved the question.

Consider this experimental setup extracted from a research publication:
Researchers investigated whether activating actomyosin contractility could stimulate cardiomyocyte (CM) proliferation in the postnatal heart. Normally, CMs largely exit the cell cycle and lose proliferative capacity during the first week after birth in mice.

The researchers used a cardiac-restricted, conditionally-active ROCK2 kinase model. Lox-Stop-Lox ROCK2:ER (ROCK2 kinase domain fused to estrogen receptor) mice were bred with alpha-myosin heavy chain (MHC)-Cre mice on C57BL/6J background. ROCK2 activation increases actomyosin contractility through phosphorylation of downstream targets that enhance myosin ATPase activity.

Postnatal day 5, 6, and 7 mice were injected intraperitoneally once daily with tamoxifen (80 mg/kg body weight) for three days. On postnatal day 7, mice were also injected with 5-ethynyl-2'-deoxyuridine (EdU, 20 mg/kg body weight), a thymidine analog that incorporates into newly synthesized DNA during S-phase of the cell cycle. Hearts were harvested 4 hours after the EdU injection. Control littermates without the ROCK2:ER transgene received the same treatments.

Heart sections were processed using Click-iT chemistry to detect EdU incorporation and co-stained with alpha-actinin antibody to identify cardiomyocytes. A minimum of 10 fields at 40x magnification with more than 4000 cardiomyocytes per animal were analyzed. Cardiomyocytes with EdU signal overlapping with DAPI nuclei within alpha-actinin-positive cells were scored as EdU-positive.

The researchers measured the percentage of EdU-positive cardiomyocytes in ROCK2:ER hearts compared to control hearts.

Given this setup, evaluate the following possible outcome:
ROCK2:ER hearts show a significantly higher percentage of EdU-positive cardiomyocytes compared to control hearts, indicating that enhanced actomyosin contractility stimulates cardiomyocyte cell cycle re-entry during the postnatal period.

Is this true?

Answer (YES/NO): YES